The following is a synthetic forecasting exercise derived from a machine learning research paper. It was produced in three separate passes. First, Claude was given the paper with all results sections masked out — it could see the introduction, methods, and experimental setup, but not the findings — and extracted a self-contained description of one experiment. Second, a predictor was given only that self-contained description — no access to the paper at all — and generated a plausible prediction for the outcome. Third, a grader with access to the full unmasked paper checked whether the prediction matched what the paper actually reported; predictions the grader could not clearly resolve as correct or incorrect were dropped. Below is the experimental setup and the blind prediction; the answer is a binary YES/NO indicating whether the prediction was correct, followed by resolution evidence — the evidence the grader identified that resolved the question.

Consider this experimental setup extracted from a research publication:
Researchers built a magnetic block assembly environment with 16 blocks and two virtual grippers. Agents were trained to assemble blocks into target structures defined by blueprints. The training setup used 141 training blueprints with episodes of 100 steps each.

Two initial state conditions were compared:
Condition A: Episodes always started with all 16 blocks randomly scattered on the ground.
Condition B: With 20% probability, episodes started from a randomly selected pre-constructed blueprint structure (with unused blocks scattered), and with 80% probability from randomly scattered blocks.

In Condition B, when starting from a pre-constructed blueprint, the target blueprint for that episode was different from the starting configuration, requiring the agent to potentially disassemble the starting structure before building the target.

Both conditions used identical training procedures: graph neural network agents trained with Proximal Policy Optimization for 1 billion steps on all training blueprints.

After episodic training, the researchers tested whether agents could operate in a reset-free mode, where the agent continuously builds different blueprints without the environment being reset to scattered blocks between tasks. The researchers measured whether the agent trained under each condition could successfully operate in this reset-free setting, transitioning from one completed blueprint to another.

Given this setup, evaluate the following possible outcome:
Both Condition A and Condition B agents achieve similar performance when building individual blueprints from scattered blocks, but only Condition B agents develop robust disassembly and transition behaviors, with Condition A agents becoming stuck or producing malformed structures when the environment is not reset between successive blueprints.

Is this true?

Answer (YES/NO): NO